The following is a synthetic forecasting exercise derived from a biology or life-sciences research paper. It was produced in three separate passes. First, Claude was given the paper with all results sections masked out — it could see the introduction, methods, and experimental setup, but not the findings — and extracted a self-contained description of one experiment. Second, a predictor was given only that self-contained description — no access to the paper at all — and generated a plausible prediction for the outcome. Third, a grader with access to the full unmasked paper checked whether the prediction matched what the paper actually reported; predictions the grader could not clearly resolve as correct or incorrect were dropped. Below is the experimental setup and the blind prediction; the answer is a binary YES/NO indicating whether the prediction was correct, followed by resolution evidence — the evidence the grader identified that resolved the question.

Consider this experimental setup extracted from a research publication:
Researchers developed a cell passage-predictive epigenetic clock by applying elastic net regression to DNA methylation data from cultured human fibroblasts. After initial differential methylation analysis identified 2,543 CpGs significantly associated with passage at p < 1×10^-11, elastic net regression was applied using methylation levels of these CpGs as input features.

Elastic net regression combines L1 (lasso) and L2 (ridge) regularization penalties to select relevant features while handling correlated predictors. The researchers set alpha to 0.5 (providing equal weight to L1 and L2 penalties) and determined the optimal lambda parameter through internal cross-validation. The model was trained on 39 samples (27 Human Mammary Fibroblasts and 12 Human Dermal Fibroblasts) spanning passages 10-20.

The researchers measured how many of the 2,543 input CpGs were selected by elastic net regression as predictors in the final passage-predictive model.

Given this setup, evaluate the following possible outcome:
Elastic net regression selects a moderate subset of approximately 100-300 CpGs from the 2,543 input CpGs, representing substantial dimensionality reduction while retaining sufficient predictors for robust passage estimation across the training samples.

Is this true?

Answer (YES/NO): NO